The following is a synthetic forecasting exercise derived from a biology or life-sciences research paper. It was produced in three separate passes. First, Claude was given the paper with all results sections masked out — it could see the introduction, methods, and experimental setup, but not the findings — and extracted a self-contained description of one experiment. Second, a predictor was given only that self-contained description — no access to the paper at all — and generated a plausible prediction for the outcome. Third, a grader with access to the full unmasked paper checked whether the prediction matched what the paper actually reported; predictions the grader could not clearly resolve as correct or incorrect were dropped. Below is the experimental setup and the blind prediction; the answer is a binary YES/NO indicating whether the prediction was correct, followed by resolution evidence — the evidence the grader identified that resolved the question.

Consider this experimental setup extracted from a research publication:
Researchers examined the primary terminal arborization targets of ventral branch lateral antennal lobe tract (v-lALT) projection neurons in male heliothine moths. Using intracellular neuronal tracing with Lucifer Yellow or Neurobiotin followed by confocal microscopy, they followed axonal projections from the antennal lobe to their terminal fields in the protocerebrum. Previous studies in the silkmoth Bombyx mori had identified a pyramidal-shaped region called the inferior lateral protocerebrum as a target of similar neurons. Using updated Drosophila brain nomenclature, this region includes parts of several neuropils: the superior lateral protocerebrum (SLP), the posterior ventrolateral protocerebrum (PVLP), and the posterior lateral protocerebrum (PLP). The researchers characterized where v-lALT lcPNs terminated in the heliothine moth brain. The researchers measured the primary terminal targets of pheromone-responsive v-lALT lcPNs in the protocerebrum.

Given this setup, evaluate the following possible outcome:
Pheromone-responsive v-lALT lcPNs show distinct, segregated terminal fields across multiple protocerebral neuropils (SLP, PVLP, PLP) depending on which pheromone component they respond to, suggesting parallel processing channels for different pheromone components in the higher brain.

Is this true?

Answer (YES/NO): NO